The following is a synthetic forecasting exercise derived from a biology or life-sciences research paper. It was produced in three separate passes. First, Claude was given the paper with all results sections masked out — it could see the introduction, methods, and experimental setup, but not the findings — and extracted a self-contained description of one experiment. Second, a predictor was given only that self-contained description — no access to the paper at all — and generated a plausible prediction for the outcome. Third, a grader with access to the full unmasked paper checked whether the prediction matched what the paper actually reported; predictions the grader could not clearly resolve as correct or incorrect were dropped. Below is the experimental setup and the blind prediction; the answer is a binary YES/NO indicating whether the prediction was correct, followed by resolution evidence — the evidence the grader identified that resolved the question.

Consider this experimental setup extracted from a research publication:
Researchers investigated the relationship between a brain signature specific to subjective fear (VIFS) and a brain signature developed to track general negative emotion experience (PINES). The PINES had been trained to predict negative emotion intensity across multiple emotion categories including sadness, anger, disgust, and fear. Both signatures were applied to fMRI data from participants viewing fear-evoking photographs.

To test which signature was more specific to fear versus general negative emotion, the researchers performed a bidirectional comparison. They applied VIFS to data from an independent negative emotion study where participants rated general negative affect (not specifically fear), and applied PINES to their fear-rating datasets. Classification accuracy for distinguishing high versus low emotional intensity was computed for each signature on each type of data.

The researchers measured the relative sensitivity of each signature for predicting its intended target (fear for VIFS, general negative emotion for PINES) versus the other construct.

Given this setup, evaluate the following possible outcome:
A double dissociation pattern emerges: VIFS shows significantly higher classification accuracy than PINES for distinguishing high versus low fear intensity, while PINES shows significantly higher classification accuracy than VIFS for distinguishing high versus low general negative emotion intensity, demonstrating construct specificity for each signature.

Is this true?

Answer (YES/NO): YES